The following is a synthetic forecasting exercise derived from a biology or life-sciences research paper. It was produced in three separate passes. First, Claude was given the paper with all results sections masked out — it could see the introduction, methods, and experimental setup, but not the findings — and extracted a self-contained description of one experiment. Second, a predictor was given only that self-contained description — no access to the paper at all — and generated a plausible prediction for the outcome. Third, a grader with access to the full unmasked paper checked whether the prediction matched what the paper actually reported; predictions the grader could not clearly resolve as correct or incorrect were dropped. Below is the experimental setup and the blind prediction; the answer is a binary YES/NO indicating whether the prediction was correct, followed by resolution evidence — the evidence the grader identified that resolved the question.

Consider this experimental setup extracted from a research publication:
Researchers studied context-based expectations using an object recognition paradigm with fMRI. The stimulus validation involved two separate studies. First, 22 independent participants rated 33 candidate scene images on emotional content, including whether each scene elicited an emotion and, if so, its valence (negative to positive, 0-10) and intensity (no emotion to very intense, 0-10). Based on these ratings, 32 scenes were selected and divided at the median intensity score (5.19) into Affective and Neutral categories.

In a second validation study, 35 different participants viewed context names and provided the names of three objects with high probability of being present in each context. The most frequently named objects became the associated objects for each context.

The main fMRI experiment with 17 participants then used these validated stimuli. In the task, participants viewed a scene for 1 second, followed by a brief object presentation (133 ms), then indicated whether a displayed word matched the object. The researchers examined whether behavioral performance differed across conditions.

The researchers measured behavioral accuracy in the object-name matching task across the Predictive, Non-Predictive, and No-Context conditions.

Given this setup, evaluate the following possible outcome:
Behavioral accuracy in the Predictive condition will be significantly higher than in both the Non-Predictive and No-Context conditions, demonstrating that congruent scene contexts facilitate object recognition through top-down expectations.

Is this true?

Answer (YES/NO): NO